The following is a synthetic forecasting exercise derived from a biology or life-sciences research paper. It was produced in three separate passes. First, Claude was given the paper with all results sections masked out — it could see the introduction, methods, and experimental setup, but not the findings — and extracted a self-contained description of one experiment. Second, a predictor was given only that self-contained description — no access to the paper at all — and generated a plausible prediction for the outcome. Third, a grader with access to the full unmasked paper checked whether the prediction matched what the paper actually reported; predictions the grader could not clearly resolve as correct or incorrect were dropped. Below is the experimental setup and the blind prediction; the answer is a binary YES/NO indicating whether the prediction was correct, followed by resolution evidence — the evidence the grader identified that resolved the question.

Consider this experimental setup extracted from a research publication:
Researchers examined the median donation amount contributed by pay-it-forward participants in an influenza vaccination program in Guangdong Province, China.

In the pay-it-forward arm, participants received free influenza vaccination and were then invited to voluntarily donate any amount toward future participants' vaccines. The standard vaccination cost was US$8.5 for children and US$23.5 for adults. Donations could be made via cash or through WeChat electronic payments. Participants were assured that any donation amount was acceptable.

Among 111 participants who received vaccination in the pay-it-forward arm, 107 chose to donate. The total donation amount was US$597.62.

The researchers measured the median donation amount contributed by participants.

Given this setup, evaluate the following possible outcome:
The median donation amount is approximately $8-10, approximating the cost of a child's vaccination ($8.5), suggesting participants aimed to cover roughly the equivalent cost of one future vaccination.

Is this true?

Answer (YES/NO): NO